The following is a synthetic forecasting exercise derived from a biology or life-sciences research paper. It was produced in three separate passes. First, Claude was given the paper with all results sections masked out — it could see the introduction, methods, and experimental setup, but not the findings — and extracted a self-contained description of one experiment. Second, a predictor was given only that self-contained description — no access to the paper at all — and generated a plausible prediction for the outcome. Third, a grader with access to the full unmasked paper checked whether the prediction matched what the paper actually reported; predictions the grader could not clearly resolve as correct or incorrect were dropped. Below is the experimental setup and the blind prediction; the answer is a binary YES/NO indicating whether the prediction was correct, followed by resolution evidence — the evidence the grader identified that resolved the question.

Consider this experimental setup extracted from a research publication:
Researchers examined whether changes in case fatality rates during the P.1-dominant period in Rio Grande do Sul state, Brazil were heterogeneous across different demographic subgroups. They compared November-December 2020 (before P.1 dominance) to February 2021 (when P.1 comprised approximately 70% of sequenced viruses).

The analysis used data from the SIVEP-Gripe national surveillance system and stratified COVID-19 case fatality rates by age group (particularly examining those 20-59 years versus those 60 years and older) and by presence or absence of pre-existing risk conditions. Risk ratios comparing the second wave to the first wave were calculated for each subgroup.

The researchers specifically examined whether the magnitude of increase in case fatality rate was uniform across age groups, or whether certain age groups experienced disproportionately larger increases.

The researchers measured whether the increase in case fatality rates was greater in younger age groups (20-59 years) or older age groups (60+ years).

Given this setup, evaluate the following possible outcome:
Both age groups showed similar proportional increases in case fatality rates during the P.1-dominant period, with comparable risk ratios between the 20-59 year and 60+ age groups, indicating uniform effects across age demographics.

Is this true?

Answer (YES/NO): NO